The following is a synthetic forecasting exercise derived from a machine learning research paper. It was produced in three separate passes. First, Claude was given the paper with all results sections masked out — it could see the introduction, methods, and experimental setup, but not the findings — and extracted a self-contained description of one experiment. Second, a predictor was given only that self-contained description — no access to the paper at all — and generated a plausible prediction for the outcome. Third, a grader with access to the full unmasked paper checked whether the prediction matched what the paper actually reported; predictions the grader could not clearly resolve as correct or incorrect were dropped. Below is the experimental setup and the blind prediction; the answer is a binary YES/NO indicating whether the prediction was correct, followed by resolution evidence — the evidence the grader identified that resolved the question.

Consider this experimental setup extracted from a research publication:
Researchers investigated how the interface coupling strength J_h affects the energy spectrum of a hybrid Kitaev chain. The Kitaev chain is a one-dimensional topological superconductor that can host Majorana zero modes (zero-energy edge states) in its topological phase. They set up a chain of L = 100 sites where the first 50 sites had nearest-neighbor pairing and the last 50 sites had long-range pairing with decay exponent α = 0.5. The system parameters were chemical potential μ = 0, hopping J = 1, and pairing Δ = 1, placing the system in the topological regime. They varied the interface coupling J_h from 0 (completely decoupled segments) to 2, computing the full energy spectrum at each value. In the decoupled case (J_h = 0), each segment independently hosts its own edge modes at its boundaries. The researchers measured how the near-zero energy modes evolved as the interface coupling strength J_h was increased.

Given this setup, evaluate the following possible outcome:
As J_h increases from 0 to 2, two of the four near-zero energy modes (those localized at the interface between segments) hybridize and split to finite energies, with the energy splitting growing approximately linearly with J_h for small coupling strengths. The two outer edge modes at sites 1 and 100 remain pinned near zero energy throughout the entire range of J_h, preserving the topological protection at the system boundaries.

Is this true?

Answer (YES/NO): NO